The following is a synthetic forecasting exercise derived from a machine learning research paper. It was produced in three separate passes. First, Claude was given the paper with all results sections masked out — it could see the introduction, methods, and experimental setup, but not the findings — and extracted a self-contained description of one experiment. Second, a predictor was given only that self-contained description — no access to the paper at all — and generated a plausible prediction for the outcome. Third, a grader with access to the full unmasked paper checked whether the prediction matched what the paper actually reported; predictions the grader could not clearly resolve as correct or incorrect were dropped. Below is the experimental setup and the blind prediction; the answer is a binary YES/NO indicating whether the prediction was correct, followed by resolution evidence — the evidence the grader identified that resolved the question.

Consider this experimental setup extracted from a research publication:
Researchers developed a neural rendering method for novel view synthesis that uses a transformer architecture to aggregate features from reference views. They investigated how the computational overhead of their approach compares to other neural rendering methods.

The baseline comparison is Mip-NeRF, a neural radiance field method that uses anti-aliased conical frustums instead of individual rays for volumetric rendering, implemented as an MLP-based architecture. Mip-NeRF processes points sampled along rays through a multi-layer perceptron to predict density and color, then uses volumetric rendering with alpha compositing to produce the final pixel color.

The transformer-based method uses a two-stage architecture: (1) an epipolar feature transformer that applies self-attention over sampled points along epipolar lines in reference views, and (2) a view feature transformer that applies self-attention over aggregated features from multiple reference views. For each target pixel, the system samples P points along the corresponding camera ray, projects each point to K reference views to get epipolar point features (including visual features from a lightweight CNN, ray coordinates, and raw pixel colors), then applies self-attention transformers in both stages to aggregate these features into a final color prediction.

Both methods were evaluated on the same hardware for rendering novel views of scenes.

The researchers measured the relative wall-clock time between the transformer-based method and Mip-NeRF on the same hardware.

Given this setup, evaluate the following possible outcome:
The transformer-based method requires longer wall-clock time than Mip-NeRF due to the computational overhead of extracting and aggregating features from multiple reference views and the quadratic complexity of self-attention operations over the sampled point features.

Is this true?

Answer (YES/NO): YES